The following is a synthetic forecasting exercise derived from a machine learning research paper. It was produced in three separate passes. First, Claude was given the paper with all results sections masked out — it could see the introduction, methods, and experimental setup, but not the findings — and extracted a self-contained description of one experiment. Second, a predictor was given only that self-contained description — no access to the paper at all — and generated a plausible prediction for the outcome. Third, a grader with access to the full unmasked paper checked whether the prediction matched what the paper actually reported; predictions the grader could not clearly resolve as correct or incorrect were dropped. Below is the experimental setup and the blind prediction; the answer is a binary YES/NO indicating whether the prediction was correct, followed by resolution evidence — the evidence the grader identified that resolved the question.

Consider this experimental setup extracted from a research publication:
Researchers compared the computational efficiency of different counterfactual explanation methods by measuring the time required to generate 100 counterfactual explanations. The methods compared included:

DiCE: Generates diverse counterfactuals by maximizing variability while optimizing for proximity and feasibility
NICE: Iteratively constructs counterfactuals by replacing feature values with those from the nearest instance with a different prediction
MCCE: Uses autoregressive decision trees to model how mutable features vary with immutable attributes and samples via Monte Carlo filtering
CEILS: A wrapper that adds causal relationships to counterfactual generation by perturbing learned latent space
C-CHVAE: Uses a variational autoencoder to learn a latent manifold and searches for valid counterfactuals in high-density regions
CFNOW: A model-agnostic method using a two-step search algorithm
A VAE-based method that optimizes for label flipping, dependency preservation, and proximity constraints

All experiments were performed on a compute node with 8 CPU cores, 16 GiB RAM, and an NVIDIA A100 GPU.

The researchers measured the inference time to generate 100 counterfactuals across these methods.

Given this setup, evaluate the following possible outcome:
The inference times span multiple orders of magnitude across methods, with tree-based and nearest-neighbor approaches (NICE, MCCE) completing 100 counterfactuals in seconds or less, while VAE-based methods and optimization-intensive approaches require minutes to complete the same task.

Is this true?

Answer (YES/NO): NO